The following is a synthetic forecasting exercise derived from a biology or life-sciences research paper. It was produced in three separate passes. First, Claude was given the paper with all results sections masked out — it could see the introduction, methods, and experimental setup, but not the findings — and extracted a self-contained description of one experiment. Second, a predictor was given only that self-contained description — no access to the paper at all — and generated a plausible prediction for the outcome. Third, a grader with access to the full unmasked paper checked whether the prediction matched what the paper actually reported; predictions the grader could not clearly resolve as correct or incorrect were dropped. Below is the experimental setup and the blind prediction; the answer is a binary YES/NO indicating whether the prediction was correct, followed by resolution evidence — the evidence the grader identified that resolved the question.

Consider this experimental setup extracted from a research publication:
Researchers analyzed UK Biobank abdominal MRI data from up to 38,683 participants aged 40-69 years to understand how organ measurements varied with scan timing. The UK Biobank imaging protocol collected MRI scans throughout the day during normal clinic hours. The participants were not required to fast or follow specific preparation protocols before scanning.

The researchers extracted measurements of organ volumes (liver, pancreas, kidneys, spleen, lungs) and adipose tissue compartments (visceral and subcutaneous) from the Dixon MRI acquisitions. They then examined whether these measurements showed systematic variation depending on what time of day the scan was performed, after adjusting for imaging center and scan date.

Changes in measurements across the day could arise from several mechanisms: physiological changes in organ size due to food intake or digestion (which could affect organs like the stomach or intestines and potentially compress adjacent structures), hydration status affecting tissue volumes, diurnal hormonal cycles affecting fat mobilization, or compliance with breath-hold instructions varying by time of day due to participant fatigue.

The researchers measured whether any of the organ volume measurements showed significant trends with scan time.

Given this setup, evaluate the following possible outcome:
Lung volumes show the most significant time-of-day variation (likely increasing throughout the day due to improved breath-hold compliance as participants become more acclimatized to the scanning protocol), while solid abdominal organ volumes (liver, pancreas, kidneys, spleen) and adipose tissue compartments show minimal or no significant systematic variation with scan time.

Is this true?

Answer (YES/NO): NO